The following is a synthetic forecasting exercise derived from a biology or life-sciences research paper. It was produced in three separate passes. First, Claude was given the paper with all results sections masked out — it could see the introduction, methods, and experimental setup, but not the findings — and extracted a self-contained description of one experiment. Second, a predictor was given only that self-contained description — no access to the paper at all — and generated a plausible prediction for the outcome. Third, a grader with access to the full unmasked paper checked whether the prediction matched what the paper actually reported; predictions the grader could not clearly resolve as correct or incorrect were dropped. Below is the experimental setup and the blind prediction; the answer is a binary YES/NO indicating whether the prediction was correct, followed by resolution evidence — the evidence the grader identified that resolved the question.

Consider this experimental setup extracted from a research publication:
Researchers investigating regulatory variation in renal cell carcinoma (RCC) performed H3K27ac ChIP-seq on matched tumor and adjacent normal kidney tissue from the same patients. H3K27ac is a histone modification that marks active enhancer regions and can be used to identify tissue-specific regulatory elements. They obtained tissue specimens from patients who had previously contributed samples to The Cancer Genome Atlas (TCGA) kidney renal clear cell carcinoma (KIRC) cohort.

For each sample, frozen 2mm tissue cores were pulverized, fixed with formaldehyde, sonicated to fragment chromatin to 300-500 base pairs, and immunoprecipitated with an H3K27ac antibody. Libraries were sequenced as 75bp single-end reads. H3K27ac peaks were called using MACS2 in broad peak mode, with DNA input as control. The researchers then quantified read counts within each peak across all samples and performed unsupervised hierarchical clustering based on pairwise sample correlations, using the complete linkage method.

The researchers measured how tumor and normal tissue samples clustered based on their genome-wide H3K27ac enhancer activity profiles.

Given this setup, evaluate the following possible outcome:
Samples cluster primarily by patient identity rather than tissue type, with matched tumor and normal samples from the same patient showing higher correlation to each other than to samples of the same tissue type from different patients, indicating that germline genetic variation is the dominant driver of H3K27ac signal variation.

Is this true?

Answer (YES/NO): NO